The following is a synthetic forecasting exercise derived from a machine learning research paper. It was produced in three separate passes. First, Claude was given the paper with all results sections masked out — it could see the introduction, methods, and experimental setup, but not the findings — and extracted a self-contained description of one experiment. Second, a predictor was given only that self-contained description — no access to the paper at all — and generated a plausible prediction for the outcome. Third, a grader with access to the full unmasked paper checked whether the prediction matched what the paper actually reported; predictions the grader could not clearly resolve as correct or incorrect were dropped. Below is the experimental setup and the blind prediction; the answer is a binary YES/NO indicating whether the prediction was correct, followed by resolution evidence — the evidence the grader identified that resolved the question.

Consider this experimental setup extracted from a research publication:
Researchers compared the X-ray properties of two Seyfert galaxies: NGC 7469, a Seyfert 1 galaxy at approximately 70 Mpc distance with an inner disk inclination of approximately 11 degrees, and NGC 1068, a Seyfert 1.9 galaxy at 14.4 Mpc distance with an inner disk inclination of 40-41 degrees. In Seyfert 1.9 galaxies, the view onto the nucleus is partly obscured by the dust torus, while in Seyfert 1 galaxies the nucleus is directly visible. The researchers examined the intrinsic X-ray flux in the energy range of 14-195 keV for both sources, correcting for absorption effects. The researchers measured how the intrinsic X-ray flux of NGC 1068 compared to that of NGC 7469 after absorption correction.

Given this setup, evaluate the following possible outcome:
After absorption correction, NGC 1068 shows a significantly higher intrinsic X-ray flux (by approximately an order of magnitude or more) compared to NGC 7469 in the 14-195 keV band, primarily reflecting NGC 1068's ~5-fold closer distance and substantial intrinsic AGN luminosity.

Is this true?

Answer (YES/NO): NO